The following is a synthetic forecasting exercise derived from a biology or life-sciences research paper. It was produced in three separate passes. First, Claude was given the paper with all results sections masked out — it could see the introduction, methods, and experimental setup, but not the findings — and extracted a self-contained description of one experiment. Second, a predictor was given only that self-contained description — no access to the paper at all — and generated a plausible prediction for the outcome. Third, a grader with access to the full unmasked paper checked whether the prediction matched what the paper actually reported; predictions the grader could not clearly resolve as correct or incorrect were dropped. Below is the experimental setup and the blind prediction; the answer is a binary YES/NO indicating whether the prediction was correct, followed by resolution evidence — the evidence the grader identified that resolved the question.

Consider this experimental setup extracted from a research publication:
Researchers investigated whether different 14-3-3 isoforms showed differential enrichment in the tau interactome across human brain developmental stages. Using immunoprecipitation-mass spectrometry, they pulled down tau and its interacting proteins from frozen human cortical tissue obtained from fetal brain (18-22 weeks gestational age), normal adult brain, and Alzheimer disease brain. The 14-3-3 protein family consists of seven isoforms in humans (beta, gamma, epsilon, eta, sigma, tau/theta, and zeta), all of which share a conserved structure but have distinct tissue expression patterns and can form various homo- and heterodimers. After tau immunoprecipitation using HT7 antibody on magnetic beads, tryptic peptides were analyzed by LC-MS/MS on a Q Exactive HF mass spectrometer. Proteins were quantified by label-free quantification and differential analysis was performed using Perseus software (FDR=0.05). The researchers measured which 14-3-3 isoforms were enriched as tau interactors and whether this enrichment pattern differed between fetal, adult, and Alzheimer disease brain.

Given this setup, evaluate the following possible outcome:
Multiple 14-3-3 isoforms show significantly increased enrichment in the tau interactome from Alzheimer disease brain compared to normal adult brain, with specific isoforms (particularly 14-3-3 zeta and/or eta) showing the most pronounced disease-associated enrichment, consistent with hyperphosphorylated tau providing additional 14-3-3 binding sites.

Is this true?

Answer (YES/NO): NO